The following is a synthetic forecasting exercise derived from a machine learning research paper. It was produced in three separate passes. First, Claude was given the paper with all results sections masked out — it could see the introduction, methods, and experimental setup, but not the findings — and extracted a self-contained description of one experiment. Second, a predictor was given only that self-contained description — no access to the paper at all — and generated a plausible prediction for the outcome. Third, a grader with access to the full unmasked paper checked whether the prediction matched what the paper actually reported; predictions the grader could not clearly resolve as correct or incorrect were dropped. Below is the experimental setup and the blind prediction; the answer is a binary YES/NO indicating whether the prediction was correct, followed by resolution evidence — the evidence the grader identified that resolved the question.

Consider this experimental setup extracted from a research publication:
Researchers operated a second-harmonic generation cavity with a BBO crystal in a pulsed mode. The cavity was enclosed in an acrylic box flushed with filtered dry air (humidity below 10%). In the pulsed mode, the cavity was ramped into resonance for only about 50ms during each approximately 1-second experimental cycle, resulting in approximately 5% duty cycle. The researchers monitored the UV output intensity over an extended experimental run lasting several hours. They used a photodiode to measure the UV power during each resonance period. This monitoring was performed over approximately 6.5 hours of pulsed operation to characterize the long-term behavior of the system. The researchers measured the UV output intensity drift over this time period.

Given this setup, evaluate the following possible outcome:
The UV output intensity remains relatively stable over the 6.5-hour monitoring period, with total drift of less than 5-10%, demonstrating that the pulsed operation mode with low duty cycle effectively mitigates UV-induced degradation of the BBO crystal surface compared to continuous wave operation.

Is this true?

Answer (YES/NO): YES